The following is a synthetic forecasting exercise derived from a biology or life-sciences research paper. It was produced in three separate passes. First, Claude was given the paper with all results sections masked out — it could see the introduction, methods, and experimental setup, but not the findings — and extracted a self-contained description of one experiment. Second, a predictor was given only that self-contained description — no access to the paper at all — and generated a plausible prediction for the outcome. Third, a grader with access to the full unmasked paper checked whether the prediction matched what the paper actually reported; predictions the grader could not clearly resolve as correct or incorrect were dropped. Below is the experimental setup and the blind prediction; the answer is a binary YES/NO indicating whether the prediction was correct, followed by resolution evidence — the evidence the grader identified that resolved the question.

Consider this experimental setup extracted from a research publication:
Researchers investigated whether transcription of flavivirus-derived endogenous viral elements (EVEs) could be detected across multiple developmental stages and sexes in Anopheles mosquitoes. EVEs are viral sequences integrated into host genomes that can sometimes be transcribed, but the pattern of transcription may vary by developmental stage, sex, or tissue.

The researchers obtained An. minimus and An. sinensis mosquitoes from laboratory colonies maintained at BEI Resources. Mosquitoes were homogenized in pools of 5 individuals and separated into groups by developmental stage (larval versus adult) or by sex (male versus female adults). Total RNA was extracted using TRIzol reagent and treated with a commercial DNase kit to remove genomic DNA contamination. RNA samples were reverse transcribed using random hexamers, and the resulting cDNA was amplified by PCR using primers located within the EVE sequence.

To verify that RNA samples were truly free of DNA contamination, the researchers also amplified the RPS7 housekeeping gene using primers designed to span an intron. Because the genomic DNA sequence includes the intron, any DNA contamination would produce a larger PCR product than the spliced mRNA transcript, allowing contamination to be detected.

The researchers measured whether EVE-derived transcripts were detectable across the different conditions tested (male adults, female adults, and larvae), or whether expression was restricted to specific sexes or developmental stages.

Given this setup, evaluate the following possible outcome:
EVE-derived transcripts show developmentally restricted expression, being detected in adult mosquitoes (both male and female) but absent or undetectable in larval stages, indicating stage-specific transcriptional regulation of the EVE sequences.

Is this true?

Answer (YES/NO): NO